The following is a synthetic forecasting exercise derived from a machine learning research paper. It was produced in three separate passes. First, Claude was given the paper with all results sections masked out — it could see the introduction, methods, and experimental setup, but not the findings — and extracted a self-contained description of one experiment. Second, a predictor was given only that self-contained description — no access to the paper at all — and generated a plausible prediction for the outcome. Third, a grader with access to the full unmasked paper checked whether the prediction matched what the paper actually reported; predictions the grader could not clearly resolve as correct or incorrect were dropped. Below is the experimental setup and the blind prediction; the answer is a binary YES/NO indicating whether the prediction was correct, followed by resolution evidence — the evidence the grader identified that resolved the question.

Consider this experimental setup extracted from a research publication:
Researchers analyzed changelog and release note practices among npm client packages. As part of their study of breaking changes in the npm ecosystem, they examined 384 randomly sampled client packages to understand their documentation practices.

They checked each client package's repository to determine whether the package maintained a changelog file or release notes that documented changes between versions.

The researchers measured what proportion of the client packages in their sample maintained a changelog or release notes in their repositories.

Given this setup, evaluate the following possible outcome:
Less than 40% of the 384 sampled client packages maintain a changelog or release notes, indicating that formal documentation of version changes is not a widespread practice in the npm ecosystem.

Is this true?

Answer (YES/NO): NO